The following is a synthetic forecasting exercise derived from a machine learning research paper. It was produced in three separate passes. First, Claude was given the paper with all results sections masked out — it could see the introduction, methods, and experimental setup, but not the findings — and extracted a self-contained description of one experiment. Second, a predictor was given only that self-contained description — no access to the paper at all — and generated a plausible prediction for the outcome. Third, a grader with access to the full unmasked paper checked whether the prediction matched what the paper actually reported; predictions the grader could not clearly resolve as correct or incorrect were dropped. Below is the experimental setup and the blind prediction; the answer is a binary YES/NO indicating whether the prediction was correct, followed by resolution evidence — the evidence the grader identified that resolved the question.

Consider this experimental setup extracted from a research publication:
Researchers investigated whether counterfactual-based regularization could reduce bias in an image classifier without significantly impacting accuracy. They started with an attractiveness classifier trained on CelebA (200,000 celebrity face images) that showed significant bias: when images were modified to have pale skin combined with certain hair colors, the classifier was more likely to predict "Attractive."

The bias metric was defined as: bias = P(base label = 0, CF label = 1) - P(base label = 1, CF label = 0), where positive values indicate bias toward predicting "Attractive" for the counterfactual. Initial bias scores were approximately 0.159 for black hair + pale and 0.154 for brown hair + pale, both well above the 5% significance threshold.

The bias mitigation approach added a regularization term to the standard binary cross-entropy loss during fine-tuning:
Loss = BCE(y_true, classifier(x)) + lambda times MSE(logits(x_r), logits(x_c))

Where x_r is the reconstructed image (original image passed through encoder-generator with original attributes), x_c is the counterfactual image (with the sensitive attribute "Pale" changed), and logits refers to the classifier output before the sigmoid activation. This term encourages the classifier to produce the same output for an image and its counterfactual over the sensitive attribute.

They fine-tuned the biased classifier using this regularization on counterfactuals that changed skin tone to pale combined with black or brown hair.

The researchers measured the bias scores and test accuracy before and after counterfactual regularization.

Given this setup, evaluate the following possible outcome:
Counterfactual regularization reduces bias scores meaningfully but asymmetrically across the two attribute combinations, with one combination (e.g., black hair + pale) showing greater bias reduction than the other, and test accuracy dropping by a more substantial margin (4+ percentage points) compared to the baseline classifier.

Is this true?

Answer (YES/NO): NO